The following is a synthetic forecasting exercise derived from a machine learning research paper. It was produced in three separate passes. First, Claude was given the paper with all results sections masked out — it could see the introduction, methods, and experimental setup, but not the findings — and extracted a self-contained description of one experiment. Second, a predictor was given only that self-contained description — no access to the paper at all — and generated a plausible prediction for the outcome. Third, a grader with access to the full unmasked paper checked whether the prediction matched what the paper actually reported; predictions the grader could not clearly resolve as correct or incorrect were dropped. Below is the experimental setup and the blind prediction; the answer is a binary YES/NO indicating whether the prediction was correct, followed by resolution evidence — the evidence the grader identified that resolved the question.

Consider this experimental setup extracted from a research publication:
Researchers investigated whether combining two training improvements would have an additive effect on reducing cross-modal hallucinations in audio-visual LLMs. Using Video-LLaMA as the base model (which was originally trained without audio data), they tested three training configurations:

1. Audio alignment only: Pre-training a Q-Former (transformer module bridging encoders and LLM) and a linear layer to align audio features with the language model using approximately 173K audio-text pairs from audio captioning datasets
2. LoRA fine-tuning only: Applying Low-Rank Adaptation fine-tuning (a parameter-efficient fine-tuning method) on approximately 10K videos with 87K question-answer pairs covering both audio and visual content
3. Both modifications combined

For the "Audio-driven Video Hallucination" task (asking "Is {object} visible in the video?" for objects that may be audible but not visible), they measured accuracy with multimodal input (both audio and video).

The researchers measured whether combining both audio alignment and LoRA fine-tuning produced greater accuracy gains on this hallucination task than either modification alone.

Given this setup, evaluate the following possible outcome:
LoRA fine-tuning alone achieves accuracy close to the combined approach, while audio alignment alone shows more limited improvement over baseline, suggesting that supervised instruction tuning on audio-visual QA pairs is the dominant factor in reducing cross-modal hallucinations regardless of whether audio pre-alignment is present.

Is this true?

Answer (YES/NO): YES